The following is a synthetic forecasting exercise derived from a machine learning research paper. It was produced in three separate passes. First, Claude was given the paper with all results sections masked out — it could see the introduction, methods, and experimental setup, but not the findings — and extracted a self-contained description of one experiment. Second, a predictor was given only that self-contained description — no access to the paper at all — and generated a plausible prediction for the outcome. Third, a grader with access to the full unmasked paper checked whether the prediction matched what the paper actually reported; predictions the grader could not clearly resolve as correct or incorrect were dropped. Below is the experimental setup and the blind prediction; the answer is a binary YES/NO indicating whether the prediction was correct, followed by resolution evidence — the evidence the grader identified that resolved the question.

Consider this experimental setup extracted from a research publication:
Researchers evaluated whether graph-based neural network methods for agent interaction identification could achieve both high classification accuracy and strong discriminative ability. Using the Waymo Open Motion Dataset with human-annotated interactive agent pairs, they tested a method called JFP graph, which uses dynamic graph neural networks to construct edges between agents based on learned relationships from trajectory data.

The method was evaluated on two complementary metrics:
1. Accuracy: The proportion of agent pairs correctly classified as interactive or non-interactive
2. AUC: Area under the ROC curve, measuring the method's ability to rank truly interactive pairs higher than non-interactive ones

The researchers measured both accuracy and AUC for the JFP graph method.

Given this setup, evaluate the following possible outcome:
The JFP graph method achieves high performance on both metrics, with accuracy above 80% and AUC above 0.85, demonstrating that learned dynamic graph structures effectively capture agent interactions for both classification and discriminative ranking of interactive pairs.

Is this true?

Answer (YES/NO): NO